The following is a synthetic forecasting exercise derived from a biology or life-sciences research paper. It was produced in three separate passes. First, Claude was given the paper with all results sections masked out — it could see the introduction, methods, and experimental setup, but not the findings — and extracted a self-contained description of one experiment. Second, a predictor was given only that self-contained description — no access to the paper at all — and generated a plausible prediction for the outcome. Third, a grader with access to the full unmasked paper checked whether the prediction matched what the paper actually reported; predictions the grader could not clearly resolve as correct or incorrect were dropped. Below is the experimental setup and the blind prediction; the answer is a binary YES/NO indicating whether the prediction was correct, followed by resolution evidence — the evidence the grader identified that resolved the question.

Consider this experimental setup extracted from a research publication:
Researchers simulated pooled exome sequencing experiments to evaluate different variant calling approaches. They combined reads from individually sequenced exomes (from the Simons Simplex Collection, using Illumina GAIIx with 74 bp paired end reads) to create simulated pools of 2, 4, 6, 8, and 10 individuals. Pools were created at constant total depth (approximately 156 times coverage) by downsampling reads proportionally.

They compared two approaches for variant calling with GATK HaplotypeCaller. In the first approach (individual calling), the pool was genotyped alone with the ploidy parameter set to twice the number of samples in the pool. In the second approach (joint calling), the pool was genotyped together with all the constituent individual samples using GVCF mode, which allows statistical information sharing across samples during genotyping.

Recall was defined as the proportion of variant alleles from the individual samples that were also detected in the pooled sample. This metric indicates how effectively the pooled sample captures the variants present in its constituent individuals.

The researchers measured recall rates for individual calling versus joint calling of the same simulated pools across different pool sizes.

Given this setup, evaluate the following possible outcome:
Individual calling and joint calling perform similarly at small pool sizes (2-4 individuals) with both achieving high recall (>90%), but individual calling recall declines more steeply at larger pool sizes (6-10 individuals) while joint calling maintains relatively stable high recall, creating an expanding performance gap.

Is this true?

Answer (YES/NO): NO